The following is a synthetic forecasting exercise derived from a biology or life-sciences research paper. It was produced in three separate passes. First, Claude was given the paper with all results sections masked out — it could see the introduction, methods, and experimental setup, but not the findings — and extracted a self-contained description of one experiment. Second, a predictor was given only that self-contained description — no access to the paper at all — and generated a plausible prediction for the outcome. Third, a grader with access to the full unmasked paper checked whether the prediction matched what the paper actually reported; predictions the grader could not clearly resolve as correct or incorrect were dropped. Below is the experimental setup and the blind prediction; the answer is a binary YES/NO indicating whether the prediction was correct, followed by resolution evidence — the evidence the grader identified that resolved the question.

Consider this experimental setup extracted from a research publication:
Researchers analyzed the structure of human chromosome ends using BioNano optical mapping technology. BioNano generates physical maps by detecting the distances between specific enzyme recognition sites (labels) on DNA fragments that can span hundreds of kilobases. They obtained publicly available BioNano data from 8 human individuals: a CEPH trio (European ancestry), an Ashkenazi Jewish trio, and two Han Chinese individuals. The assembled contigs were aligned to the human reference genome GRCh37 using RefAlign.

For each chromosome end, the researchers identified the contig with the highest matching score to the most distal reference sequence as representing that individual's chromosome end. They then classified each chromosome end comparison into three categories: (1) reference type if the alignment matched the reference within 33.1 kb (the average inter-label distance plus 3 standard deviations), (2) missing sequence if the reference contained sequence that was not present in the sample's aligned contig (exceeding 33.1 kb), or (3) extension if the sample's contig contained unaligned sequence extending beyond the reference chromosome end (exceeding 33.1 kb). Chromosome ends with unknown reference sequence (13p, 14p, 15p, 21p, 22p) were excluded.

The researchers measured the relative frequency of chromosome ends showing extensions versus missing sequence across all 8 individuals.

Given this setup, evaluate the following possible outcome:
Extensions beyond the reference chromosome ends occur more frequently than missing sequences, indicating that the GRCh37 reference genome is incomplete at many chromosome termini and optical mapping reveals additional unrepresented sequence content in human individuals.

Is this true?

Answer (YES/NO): YES